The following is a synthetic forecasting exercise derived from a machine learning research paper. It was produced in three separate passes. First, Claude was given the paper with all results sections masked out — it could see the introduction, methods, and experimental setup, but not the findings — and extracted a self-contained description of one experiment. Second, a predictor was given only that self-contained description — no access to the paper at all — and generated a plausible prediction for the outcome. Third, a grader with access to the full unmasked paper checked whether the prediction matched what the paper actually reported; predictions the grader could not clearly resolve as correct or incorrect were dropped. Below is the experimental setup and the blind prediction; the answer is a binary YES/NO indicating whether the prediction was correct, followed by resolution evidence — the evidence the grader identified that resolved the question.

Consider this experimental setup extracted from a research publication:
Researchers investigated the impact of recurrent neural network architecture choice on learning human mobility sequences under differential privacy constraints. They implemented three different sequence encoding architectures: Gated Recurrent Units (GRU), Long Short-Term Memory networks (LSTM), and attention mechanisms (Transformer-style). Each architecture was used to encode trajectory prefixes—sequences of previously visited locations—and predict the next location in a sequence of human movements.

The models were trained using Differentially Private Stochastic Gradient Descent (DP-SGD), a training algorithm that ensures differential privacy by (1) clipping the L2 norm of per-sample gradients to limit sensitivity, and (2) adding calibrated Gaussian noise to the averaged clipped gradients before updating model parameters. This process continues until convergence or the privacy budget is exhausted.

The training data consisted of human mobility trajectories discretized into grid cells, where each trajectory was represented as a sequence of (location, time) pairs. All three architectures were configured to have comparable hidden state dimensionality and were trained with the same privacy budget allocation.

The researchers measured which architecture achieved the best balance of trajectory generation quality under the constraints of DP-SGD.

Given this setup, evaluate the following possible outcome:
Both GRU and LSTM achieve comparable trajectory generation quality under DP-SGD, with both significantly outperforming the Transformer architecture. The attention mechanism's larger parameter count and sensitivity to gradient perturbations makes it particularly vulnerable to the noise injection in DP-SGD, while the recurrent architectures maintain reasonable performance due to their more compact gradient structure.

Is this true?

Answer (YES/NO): NO